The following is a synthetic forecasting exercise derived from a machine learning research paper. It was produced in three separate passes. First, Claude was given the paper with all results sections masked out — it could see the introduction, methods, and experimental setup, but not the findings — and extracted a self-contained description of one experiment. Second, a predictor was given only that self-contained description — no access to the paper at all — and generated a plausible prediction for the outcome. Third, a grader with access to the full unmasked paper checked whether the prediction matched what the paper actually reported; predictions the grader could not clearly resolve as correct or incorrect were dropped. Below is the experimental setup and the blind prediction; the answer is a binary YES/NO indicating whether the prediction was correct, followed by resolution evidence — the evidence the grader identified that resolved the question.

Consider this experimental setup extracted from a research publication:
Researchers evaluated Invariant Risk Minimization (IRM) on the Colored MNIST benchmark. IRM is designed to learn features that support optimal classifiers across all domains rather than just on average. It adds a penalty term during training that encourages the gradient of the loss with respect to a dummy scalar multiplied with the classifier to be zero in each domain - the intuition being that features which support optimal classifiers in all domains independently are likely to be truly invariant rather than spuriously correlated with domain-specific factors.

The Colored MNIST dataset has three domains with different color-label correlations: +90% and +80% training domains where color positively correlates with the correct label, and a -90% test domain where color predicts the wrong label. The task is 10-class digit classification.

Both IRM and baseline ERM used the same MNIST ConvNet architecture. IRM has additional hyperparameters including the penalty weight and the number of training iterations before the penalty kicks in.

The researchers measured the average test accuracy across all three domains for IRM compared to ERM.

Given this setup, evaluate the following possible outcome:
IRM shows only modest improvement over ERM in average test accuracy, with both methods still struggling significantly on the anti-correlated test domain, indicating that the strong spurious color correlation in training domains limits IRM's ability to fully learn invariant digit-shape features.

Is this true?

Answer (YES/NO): YES